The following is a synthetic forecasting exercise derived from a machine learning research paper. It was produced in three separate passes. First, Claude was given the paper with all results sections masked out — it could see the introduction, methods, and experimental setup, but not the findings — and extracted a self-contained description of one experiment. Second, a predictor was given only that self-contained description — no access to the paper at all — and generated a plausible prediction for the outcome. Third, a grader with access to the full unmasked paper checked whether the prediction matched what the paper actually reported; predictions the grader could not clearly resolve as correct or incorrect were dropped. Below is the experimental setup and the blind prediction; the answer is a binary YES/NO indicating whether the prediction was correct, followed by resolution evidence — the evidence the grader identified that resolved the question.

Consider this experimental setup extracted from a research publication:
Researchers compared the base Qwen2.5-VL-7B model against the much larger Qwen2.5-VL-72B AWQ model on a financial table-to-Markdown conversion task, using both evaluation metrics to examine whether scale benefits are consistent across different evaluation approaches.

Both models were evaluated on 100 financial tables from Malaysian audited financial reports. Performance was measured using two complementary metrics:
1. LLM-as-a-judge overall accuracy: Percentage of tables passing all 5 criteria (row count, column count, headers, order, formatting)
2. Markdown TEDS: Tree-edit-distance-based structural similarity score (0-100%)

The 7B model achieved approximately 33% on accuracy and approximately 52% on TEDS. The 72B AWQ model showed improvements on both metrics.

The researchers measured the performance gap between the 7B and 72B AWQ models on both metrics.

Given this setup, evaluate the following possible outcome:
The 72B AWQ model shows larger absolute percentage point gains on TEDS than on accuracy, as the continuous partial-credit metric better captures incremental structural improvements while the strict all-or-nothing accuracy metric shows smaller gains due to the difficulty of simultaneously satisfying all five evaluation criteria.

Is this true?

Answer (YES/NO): NO